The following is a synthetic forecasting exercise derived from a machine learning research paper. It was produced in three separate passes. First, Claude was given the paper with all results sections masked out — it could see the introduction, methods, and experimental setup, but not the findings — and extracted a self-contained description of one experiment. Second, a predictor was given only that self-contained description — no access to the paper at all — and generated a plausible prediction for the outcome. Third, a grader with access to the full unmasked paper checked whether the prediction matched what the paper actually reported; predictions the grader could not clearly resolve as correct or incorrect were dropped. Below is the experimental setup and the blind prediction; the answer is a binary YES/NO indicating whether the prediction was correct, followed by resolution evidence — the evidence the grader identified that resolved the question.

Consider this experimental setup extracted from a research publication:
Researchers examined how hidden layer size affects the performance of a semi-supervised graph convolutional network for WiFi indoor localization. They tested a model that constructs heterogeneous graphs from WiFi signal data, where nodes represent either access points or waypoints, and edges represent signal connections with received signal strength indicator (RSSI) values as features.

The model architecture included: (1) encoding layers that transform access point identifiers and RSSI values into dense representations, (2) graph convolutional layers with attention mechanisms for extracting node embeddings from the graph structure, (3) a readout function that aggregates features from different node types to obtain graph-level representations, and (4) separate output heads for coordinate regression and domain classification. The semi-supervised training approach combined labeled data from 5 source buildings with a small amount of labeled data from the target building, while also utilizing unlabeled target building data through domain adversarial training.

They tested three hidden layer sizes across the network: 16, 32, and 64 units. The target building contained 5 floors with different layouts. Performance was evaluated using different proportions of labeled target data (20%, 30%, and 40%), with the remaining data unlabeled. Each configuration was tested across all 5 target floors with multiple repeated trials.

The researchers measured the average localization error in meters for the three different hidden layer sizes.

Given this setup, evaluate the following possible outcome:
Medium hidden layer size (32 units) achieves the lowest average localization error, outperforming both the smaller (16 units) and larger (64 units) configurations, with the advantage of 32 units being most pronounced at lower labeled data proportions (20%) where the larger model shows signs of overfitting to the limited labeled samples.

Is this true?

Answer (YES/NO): NO